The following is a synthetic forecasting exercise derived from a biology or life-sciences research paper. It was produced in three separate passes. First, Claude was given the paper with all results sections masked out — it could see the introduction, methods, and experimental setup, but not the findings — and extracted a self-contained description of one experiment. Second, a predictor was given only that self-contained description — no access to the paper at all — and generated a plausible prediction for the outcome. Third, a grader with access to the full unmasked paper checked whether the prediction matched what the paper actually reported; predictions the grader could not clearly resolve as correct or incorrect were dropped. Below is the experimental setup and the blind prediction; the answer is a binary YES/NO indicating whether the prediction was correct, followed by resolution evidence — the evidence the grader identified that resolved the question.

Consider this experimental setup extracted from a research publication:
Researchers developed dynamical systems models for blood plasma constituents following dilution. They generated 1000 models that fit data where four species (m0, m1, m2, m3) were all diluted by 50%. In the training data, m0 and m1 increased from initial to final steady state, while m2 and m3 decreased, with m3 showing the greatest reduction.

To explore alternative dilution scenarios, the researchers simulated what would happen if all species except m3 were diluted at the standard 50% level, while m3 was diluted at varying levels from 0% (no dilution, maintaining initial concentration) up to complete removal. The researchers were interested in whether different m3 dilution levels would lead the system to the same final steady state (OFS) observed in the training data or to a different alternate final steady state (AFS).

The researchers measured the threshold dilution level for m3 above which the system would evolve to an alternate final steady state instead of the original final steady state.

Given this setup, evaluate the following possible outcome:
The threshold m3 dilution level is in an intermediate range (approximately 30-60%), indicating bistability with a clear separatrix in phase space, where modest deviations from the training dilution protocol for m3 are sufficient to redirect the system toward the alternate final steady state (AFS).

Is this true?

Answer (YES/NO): NO